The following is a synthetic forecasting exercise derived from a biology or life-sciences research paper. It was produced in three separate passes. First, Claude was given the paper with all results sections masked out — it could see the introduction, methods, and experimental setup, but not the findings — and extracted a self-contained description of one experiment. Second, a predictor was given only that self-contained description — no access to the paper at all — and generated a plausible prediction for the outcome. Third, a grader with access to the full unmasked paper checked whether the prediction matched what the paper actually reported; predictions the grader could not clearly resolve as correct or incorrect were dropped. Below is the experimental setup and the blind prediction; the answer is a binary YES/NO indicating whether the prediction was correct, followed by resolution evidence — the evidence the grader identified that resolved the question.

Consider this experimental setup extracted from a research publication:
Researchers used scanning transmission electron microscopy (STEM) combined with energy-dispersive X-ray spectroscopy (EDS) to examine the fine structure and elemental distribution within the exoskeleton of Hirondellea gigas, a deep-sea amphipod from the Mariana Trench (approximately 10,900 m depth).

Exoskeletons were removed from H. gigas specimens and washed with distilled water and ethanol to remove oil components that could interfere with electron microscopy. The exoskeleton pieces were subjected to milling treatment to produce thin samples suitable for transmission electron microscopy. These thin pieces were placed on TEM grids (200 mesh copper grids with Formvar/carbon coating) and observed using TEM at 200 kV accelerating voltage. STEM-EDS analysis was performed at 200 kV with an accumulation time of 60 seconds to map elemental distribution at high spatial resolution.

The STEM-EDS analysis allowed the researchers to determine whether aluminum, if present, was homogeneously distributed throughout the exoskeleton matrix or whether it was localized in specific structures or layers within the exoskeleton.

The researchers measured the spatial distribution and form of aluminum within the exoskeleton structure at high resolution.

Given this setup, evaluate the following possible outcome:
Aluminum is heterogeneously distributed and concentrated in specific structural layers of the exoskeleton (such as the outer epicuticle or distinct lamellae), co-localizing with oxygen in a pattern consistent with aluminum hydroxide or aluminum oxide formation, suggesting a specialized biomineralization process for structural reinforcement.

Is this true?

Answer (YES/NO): NO